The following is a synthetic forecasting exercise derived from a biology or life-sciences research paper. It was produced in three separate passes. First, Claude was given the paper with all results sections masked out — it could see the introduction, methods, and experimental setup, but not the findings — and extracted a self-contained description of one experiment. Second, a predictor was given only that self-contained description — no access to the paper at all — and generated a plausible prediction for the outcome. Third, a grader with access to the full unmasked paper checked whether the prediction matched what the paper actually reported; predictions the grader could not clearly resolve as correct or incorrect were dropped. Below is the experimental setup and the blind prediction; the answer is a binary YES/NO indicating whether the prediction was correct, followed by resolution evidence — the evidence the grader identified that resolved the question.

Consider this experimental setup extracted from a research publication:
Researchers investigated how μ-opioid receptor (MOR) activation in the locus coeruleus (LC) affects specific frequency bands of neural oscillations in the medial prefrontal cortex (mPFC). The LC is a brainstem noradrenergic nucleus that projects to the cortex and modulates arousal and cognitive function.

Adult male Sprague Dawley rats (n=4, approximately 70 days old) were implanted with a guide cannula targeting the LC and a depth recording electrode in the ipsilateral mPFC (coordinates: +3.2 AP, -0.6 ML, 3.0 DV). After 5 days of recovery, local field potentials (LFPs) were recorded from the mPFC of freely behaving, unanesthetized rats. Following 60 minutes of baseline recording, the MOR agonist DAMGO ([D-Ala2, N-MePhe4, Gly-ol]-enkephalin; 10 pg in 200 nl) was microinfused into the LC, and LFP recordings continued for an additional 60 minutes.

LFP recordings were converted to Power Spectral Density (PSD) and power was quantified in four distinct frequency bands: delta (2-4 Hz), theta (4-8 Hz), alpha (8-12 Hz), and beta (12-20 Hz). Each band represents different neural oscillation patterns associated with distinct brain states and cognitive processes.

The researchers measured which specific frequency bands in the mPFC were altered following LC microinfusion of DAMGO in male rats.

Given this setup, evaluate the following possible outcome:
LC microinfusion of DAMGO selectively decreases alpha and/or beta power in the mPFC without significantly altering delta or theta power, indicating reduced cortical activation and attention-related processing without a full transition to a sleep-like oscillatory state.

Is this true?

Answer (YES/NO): NO